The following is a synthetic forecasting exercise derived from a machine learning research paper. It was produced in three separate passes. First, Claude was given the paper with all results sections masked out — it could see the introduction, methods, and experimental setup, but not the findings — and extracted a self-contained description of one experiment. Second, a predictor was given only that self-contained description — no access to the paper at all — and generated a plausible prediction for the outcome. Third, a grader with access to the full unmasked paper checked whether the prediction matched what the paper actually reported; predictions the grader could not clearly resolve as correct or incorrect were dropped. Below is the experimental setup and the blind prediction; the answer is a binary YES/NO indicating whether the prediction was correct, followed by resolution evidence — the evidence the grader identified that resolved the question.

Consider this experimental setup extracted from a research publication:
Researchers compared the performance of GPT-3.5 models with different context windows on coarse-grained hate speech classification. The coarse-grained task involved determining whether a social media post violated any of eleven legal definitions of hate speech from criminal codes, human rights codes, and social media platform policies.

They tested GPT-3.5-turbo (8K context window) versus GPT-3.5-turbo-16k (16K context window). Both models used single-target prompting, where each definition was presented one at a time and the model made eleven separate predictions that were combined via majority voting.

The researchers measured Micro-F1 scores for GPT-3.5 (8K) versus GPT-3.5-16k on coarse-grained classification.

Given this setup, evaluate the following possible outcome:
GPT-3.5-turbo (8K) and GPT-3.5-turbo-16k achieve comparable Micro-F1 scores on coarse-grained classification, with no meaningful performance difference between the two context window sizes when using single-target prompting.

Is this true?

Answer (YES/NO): NO